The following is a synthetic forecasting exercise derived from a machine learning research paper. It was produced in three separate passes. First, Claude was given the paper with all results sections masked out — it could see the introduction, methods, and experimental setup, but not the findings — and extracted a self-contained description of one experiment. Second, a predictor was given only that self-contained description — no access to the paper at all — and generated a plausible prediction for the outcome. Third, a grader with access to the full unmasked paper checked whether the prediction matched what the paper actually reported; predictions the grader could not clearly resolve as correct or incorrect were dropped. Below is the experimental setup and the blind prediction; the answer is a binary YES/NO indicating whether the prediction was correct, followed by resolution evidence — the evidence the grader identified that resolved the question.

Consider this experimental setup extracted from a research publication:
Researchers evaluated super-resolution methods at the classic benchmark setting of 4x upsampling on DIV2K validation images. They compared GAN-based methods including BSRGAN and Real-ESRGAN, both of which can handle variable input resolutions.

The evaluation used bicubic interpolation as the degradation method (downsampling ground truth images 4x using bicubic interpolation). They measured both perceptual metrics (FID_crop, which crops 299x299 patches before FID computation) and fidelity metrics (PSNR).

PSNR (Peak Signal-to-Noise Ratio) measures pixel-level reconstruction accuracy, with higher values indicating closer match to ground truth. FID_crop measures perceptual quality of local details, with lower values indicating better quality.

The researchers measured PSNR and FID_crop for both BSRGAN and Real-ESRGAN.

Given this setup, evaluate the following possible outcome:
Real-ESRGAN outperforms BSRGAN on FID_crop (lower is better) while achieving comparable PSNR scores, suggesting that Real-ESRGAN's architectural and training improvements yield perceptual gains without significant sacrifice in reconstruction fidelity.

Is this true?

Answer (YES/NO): NO